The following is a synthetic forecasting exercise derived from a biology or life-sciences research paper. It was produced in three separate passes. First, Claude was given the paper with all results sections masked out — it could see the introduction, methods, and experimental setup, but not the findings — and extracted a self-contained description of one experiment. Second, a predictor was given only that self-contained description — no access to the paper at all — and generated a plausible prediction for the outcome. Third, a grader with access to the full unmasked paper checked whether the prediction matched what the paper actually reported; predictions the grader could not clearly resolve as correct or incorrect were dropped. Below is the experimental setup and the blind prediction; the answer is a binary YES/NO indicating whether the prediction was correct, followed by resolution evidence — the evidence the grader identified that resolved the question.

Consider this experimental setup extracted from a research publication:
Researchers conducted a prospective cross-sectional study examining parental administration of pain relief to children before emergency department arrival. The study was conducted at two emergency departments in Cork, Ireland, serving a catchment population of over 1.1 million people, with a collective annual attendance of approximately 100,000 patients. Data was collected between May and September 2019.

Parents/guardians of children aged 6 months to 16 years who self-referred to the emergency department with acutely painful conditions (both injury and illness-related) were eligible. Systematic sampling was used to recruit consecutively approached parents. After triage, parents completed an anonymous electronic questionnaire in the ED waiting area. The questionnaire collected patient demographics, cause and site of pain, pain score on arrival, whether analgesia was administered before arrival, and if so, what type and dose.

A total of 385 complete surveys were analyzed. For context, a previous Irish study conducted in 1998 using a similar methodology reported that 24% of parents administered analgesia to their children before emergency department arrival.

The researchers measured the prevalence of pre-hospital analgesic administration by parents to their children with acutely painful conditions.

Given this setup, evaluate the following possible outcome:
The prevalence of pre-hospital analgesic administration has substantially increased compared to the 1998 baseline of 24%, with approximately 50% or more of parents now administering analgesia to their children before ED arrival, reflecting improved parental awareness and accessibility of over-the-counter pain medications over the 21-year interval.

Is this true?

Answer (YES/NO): NO